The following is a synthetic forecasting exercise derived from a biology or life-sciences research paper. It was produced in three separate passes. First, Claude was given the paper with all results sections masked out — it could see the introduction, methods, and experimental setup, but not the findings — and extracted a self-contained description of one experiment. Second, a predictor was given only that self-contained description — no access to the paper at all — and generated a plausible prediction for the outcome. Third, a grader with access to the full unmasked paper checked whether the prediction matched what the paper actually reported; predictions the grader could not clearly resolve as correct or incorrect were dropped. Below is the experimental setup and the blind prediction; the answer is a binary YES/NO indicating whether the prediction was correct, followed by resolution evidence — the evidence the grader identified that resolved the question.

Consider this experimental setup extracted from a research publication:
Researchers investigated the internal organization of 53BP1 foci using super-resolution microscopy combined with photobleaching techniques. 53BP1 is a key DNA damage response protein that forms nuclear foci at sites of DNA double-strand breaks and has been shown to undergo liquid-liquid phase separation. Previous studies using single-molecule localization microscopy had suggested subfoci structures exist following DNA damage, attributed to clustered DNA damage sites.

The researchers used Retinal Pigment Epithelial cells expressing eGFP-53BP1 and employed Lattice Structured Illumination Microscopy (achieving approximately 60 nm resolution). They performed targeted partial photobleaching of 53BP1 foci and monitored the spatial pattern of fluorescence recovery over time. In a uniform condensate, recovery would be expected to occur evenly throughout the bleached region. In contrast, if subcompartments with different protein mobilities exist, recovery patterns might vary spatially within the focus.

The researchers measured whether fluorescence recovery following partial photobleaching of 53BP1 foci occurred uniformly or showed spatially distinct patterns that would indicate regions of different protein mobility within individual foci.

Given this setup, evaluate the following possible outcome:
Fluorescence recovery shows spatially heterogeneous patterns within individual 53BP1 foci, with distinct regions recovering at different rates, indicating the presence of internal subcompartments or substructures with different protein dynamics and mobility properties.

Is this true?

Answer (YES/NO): YES